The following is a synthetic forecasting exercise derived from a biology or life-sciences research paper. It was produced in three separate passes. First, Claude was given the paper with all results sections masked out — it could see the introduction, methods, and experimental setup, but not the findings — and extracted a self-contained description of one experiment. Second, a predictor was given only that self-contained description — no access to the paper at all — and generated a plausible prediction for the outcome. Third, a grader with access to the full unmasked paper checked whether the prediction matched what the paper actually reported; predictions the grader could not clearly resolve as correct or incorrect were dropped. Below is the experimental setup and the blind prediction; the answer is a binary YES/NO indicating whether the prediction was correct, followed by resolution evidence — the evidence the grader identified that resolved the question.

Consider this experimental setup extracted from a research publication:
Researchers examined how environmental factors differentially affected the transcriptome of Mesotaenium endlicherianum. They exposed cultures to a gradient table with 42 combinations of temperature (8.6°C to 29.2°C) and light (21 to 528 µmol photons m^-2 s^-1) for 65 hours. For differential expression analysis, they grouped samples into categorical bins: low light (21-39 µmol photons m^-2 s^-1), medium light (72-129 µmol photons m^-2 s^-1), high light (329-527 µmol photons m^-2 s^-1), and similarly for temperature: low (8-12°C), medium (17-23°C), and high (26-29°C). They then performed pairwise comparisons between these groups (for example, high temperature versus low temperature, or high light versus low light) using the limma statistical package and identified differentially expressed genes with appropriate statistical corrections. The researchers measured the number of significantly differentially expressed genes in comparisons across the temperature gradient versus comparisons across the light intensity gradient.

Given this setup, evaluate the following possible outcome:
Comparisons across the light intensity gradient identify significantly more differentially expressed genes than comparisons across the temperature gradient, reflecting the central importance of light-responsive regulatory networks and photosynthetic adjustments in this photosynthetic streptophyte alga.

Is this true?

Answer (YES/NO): NO